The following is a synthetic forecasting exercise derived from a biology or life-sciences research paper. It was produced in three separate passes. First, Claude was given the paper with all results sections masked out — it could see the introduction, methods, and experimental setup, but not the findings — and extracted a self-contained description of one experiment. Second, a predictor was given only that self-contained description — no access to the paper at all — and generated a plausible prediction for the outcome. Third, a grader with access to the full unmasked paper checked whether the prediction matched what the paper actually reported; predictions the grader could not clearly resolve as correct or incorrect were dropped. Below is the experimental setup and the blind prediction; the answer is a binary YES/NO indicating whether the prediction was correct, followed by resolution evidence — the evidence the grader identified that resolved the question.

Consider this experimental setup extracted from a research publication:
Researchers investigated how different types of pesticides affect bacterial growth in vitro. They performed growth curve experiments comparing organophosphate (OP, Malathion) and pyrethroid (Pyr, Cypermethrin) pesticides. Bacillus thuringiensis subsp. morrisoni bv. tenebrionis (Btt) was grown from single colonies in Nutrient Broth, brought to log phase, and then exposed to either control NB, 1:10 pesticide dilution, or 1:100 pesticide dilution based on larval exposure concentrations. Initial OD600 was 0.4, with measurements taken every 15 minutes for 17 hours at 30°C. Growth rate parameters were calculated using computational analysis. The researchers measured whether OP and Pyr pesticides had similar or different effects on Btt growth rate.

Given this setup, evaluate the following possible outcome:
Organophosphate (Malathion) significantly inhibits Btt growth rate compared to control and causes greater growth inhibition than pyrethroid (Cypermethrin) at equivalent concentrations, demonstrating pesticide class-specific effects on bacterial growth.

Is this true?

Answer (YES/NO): NO